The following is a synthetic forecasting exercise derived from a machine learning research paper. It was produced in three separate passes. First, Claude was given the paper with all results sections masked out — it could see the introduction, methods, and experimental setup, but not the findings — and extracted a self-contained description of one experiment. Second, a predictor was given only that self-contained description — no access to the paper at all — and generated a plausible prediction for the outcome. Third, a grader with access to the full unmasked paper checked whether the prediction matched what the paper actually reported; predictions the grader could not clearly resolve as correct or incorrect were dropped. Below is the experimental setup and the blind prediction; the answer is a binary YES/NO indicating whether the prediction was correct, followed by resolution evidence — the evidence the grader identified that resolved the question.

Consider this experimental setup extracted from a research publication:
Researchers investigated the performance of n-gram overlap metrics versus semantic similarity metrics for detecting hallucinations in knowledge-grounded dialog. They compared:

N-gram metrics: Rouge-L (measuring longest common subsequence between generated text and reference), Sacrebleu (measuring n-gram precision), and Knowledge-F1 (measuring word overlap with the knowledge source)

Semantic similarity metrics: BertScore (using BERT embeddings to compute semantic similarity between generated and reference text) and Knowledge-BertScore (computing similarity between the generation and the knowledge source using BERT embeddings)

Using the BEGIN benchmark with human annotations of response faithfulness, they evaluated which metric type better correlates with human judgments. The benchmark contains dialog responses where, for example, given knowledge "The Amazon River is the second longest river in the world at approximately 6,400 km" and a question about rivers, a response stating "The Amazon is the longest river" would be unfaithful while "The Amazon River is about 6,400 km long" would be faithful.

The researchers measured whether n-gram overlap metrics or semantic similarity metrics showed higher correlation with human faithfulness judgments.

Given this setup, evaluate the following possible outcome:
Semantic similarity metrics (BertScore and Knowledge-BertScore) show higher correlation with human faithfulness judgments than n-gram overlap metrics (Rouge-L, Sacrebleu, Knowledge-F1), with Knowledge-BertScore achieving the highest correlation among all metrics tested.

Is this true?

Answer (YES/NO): NO